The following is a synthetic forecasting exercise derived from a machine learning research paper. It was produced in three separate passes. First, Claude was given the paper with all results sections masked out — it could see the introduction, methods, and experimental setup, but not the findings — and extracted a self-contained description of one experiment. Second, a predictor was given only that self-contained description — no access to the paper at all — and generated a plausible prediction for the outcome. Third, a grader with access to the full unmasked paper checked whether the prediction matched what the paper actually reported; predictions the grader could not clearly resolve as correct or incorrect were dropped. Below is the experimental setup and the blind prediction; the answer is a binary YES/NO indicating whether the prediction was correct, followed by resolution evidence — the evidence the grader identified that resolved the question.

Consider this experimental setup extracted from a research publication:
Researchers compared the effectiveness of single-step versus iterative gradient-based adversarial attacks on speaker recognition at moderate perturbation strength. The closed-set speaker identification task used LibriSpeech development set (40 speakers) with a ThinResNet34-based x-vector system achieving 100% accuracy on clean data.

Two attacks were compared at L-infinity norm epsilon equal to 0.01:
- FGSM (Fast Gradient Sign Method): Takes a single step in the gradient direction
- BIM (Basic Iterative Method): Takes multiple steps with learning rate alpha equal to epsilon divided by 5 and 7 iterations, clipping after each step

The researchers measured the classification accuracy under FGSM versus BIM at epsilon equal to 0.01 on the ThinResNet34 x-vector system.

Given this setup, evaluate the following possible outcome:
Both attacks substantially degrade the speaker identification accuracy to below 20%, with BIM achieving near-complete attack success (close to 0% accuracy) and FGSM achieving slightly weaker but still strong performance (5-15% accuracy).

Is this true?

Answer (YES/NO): NO